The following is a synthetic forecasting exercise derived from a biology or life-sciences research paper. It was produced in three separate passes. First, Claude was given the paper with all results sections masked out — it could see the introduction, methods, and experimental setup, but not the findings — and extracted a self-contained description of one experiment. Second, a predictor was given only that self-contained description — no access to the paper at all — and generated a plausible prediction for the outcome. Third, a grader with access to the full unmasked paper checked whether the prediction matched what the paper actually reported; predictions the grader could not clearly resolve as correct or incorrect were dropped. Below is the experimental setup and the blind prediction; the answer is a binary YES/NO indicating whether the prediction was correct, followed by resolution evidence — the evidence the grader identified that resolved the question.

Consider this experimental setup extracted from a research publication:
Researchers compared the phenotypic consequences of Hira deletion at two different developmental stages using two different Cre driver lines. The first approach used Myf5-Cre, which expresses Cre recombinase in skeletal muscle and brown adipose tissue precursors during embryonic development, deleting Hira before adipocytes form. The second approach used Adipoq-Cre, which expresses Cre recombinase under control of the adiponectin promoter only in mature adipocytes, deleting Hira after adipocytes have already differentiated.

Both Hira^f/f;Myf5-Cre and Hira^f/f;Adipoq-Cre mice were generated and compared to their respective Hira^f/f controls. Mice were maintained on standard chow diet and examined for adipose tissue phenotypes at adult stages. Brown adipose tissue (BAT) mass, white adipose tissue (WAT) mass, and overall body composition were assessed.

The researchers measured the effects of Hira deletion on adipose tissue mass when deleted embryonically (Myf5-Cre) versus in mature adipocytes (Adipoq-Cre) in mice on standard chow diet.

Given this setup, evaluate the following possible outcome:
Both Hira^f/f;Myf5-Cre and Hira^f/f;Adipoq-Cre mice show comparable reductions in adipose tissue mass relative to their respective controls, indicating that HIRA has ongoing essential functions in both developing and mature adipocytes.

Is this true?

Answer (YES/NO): NO